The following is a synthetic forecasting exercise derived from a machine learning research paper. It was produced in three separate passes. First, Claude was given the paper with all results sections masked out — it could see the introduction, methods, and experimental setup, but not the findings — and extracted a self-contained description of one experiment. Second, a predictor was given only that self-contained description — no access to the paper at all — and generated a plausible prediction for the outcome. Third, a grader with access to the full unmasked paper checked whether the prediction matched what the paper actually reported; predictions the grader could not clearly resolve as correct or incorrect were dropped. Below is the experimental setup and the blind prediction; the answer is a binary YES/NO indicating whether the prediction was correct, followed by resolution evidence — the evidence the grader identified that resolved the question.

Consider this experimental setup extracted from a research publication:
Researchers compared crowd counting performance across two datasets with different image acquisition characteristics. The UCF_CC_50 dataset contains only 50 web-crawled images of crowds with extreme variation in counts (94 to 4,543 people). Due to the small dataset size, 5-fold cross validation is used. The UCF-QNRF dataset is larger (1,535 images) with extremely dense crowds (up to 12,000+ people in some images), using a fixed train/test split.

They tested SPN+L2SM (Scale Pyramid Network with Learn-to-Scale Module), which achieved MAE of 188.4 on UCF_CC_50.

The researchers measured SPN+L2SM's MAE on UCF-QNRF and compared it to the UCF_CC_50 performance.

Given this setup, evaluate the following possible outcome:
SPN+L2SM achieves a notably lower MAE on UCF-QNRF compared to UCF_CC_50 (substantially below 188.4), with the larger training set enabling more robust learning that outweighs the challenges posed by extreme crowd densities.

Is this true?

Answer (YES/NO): YES